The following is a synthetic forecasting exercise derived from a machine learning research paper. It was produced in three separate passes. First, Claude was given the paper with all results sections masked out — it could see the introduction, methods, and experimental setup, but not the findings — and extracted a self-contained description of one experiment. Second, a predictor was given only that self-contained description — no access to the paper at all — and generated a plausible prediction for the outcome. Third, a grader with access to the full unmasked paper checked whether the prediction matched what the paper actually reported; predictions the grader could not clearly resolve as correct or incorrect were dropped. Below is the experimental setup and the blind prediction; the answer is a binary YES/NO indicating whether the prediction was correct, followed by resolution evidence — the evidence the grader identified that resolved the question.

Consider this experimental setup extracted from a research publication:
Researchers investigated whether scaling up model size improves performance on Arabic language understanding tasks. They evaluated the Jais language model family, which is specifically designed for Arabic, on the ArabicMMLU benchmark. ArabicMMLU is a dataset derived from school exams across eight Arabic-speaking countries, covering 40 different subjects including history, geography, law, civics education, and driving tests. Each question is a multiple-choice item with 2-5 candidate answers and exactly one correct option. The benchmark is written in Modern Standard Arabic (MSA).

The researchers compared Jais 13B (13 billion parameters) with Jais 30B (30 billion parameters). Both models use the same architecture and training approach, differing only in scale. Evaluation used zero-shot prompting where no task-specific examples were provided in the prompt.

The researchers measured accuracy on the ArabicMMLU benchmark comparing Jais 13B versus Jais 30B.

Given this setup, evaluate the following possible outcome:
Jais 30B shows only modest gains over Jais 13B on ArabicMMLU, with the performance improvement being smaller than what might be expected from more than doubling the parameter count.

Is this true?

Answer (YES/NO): NO